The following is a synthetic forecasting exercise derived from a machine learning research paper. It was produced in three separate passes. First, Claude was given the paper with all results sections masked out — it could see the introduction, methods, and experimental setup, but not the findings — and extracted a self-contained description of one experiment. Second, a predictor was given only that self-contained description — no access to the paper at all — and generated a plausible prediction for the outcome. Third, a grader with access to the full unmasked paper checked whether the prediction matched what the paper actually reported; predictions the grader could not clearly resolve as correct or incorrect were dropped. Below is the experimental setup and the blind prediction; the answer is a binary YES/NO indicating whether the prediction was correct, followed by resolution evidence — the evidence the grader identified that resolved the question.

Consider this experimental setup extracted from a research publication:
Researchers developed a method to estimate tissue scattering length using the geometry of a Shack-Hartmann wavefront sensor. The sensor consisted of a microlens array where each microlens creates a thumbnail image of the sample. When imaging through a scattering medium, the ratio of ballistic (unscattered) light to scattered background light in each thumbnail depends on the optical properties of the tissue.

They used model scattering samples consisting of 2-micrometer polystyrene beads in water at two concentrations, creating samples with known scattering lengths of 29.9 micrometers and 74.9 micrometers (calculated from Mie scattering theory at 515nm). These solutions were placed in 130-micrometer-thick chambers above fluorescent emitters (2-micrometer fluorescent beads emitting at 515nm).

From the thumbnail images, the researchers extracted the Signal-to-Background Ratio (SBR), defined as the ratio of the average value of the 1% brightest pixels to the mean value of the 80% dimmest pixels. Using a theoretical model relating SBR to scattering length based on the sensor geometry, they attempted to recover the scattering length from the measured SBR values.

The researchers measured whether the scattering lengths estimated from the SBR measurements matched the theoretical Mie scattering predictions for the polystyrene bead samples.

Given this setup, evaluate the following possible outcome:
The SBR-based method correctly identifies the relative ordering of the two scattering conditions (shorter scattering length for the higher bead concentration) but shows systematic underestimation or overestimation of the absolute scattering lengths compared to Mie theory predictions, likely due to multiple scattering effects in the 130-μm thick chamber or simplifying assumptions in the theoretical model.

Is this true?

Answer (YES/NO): YES